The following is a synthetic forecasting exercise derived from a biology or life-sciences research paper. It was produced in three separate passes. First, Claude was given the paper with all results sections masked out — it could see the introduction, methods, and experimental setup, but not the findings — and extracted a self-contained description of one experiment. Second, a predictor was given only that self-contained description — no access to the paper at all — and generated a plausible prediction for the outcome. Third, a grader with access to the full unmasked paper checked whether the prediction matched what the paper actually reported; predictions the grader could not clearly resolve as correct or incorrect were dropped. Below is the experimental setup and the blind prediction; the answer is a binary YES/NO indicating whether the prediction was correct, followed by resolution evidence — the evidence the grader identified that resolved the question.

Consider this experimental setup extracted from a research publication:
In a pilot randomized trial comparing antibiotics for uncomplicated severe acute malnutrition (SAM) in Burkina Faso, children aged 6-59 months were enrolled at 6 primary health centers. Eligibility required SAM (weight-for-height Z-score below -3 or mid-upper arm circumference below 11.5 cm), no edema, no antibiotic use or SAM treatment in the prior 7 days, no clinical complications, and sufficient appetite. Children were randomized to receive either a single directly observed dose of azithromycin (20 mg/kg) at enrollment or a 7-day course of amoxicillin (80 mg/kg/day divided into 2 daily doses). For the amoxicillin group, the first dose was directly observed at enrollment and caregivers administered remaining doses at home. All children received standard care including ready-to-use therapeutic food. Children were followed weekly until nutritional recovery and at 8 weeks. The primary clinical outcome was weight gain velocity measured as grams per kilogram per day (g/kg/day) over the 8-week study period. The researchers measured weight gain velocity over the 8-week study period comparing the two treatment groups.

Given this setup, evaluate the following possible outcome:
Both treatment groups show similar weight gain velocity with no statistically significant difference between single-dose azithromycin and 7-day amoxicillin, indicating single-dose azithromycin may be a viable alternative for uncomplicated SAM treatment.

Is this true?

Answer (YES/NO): YES